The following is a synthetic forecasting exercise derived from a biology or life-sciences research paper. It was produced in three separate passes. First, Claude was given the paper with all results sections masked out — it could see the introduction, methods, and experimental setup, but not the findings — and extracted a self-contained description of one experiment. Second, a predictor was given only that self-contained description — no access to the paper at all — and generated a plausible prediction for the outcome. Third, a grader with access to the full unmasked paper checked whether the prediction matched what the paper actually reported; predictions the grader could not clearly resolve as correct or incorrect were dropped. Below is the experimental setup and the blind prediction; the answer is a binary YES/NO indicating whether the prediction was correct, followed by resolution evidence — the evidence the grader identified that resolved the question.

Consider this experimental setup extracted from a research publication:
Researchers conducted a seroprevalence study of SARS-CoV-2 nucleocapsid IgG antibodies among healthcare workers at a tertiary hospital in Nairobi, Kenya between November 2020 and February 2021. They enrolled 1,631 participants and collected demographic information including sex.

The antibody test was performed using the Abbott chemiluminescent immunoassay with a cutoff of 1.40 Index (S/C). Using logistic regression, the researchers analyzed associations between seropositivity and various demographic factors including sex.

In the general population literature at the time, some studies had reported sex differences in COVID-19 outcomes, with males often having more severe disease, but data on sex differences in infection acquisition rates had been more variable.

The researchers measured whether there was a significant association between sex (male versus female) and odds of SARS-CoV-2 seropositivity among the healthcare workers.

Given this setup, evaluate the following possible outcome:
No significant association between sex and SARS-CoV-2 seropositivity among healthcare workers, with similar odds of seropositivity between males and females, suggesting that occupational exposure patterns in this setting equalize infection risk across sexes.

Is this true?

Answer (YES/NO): YES